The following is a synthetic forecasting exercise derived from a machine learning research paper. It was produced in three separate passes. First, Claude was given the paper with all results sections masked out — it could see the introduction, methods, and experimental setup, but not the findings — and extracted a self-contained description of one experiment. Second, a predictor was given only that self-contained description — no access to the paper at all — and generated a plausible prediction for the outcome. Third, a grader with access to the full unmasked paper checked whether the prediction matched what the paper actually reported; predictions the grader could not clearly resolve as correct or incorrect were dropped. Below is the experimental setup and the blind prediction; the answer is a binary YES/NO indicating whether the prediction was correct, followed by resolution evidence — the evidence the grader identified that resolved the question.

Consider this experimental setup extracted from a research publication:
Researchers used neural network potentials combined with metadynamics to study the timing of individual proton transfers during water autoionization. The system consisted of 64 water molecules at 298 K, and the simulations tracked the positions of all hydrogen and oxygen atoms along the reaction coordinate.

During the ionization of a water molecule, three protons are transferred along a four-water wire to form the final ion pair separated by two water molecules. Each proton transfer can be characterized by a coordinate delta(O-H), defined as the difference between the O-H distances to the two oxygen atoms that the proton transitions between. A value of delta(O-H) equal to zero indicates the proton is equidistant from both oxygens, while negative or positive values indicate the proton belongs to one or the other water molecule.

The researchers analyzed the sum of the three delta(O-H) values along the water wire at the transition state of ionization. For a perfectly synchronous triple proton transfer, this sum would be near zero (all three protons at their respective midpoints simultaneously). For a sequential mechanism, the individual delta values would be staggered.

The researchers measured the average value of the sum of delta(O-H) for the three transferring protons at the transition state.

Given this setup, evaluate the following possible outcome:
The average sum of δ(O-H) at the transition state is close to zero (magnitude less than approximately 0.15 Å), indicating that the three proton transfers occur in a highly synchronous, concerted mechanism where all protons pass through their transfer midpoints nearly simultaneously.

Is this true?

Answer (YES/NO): NO